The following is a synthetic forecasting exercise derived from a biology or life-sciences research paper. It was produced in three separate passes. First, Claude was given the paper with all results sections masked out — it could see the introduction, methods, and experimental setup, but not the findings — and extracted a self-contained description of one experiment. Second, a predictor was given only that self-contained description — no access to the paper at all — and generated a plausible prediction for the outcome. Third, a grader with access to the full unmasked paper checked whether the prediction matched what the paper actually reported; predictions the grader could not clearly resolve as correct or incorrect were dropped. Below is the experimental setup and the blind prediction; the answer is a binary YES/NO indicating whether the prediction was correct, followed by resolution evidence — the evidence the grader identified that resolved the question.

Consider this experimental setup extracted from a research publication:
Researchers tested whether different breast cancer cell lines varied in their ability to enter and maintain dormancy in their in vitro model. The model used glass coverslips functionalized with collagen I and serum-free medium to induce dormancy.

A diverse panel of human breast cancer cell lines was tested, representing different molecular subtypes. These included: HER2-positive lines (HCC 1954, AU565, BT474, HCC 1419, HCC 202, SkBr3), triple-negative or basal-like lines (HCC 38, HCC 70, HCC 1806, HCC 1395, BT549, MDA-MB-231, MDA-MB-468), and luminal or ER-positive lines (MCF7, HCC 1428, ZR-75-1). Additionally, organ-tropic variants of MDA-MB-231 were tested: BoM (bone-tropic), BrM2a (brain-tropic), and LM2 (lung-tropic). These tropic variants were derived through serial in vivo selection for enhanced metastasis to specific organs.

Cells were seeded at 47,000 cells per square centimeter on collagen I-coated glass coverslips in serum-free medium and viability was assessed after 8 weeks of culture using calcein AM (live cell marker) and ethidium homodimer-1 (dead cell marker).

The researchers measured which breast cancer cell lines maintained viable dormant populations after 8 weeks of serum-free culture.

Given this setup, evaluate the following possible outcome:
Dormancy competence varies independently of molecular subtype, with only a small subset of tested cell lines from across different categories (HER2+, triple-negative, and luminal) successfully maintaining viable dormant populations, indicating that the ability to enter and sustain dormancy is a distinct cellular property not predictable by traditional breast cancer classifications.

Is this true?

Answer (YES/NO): YES